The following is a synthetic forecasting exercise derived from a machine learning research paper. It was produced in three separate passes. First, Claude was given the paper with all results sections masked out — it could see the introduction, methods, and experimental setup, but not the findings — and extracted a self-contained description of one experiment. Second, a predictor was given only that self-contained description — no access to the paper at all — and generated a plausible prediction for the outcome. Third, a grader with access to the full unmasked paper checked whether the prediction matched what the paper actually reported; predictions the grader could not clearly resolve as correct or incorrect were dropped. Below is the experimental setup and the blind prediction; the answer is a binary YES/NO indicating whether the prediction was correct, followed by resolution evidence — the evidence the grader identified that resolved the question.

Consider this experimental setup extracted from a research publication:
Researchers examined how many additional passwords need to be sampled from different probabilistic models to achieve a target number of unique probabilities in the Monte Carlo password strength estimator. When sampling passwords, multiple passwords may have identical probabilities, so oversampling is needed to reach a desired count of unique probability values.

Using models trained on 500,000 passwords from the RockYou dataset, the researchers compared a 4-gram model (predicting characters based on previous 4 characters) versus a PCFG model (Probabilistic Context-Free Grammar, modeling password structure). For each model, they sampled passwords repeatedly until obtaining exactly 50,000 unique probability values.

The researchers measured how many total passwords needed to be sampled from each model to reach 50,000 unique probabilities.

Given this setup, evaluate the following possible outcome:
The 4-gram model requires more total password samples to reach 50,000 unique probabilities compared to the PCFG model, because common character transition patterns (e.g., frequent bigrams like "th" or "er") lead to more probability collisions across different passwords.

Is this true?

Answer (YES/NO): NO